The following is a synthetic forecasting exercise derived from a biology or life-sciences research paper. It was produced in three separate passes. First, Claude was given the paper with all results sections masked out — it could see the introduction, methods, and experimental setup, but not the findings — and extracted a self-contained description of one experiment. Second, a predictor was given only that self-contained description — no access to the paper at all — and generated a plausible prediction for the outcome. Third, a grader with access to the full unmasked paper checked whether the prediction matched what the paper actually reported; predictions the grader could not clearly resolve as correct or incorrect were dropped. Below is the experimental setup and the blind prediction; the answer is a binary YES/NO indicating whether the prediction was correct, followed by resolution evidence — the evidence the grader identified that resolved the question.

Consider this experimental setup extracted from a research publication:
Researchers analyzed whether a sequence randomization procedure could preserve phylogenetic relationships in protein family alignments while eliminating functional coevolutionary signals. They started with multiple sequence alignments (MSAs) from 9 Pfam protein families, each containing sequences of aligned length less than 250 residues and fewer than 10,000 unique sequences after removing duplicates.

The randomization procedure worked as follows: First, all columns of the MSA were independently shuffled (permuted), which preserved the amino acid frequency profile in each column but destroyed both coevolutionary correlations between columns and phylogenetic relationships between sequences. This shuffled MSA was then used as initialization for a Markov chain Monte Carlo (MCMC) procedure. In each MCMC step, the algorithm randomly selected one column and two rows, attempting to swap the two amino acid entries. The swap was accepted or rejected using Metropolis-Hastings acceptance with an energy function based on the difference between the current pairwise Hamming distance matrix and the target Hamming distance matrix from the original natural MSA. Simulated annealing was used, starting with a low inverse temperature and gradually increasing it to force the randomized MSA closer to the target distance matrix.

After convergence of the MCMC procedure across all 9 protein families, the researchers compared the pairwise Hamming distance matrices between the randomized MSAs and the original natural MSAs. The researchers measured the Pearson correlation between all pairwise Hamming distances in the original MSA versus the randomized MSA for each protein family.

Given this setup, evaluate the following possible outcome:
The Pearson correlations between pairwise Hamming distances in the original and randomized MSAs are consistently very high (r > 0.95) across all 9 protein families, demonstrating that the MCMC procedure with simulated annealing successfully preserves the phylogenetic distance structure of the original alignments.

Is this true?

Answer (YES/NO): YES